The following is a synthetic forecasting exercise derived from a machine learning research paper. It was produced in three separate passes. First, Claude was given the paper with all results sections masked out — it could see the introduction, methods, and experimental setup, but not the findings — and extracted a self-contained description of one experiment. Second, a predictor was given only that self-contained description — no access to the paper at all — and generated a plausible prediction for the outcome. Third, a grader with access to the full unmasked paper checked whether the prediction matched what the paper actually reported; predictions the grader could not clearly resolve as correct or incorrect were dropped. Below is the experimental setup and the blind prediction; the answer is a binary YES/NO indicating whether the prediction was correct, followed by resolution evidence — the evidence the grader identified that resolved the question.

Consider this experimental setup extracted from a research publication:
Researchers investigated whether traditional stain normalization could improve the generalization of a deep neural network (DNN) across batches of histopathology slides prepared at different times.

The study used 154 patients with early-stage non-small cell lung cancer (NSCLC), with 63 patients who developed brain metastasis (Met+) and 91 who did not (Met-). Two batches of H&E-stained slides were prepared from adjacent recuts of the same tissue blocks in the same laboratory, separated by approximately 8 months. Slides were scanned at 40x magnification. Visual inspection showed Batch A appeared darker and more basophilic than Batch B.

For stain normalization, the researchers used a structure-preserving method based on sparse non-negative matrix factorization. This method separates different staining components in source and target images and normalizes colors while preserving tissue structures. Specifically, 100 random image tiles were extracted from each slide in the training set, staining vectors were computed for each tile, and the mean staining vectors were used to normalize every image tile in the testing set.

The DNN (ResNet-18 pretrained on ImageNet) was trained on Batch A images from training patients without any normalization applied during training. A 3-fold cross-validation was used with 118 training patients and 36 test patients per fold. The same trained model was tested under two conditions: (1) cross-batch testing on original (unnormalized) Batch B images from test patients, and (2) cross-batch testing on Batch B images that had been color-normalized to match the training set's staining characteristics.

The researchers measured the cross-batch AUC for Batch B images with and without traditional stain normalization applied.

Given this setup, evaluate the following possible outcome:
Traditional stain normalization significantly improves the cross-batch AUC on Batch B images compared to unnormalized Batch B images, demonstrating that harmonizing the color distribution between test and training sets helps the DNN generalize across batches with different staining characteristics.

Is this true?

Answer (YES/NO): NO